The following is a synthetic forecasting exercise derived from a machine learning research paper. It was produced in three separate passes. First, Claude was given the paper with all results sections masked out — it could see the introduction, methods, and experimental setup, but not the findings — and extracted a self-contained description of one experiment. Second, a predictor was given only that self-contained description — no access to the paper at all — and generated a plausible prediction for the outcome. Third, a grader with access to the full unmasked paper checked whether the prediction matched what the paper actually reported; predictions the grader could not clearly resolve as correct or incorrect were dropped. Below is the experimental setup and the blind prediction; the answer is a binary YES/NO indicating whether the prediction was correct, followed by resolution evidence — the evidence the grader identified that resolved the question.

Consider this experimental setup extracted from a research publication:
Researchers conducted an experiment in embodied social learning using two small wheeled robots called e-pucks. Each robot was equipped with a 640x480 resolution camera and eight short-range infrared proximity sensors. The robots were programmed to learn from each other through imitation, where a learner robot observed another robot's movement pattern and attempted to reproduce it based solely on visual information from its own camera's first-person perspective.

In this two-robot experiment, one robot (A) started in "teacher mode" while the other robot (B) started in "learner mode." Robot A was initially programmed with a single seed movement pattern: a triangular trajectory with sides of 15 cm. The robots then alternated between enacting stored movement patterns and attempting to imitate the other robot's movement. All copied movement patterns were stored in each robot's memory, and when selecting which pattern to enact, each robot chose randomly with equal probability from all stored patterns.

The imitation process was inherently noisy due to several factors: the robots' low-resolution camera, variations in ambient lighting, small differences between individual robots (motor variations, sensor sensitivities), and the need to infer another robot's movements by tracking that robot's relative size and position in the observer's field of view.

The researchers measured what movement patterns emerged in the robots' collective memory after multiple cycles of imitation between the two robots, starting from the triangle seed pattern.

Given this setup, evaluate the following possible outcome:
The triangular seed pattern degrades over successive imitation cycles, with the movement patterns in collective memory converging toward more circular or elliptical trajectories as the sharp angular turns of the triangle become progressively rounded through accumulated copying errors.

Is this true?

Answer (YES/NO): NO